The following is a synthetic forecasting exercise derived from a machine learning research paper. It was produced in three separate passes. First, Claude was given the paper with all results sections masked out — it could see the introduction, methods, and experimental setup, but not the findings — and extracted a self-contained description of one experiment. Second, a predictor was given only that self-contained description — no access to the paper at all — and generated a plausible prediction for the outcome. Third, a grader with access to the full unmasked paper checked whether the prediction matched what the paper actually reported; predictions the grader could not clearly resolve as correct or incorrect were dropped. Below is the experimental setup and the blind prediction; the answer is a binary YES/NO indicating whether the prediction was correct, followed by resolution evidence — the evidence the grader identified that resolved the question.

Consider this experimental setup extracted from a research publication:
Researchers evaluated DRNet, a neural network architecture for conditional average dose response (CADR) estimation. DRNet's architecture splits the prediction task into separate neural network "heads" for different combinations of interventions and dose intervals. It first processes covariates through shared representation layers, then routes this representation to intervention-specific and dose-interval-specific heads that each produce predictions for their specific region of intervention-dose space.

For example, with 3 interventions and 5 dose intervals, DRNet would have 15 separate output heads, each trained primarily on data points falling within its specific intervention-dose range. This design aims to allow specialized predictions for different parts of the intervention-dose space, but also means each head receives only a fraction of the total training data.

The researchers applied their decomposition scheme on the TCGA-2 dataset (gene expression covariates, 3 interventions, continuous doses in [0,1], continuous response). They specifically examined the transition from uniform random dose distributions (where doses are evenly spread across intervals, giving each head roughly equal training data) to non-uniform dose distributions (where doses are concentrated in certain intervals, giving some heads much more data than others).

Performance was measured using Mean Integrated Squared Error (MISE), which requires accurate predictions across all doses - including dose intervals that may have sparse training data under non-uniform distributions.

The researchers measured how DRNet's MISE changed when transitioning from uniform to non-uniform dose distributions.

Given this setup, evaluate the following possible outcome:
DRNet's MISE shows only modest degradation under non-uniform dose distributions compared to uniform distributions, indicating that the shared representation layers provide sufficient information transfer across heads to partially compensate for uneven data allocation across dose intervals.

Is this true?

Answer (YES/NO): NO